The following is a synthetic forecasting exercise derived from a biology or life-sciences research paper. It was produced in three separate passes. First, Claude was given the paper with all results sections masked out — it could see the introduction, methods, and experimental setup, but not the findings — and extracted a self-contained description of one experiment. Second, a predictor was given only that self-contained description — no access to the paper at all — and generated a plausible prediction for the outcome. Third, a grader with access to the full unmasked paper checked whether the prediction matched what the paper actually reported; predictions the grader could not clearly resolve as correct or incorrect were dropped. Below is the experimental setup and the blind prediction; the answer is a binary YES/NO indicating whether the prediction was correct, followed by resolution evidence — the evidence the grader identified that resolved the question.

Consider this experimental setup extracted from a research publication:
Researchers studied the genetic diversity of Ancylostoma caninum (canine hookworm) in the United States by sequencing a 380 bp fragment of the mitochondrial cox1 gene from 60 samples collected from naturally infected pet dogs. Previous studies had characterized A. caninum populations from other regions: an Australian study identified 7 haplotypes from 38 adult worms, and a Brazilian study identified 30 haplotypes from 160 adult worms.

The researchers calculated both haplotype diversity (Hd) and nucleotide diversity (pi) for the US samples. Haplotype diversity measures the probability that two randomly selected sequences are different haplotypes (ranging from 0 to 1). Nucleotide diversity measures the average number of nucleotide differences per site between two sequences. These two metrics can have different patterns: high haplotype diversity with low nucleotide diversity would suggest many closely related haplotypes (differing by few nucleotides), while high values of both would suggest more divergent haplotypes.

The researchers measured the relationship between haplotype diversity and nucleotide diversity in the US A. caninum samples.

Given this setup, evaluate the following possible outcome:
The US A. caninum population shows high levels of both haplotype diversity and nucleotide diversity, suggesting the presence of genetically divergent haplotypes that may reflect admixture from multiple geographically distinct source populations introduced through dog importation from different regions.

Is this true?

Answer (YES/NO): NO